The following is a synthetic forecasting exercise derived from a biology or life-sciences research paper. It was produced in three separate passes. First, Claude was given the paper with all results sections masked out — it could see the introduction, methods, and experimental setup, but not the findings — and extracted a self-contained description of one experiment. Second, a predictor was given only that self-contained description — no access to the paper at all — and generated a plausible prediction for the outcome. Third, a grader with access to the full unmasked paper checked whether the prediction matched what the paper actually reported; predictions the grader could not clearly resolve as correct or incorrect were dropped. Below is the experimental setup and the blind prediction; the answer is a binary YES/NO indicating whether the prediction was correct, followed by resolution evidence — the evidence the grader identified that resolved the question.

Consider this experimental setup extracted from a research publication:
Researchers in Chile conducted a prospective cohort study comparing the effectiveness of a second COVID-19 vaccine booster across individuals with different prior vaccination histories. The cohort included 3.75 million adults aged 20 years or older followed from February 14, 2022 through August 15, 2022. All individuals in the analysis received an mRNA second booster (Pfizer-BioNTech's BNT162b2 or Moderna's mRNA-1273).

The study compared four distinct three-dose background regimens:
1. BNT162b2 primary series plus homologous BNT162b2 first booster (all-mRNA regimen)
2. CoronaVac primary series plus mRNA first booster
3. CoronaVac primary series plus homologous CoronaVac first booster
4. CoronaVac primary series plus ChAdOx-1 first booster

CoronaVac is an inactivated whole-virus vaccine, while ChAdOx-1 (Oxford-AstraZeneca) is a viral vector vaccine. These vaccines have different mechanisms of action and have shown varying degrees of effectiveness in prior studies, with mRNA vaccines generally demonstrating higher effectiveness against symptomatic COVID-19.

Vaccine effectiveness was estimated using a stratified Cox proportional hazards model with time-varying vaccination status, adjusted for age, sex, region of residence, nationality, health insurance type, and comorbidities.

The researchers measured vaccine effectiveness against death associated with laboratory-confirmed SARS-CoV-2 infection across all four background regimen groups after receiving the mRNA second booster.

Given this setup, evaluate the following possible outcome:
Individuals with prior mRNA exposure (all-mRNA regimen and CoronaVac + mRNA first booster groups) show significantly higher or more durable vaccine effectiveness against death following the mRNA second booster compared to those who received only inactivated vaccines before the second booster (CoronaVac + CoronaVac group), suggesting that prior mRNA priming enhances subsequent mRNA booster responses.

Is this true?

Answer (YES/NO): NO